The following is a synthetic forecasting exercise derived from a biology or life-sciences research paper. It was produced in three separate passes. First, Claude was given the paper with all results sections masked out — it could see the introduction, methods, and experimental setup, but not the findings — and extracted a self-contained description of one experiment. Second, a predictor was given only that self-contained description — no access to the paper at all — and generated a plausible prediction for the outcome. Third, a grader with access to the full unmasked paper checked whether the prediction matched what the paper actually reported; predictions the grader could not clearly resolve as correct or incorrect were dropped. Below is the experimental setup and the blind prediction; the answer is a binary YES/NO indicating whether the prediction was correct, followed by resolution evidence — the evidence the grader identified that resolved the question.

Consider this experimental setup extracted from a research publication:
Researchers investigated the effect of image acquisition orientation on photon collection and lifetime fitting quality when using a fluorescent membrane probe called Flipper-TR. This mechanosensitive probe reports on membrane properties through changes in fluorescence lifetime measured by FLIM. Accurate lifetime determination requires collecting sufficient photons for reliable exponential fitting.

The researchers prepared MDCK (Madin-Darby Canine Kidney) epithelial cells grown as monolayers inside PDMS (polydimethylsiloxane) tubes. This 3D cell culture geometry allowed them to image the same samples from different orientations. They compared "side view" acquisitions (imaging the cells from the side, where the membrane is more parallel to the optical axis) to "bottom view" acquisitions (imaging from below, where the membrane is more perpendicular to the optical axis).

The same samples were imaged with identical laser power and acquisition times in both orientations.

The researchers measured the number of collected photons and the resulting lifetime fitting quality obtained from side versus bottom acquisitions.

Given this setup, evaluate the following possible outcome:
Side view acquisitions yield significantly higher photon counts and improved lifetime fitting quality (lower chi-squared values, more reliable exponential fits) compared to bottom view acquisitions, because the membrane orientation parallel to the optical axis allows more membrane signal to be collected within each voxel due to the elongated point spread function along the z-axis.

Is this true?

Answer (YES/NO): NO